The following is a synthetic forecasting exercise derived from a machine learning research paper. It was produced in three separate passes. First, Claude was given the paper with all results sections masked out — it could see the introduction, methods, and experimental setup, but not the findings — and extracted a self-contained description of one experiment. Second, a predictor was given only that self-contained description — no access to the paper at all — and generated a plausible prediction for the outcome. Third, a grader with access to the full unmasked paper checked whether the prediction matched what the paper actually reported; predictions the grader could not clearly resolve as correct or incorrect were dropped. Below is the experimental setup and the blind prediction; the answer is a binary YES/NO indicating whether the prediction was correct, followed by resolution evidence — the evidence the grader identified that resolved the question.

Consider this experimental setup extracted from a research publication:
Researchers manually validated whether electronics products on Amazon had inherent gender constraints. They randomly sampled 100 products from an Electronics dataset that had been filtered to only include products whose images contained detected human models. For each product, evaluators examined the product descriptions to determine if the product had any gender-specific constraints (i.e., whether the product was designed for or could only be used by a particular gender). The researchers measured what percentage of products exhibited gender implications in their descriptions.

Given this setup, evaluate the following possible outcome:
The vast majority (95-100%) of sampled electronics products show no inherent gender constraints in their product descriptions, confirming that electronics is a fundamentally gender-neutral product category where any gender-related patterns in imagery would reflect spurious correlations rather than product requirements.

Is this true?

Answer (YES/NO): YES